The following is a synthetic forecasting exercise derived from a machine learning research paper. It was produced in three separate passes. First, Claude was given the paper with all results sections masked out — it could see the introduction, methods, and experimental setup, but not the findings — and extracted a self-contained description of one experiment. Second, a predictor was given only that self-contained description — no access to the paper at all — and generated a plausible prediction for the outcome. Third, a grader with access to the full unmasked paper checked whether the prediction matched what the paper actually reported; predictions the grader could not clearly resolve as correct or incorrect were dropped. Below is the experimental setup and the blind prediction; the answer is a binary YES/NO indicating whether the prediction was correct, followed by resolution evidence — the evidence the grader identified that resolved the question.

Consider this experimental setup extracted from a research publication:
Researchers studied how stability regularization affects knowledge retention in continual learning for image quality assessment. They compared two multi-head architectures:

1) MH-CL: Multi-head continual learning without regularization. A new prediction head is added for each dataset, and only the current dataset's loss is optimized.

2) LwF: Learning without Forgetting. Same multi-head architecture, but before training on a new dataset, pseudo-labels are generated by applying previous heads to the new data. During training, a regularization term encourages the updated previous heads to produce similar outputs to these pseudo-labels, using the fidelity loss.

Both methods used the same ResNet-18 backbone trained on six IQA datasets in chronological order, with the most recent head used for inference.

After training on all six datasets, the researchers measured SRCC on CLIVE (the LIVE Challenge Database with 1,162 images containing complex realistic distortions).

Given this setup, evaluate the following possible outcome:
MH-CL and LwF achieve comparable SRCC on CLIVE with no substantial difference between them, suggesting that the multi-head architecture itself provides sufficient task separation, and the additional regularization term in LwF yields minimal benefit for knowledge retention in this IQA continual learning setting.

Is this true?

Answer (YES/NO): YES